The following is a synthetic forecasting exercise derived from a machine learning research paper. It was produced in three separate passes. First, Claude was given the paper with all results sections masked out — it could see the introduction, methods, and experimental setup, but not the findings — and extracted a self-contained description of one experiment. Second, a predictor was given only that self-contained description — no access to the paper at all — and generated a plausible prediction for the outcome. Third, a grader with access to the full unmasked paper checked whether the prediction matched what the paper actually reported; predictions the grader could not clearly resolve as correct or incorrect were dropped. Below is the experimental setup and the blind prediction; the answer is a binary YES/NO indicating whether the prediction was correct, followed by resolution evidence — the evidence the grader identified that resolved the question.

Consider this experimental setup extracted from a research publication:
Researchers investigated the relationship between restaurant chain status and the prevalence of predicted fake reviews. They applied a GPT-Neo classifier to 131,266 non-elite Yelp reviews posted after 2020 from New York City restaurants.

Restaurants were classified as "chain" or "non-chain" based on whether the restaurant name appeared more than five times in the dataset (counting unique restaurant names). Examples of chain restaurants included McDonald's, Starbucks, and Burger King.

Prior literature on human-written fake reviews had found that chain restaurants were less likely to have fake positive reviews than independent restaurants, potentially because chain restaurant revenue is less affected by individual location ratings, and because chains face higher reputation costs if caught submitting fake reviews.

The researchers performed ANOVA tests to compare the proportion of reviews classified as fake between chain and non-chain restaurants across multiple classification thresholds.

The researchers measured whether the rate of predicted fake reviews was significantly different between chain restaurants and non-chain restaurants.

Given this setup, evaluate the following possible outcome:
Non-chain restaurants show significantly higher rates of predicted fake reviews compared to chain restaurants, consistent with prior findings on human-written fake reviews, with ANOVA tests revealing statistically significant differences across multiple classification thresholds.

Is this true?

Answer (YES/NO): NO